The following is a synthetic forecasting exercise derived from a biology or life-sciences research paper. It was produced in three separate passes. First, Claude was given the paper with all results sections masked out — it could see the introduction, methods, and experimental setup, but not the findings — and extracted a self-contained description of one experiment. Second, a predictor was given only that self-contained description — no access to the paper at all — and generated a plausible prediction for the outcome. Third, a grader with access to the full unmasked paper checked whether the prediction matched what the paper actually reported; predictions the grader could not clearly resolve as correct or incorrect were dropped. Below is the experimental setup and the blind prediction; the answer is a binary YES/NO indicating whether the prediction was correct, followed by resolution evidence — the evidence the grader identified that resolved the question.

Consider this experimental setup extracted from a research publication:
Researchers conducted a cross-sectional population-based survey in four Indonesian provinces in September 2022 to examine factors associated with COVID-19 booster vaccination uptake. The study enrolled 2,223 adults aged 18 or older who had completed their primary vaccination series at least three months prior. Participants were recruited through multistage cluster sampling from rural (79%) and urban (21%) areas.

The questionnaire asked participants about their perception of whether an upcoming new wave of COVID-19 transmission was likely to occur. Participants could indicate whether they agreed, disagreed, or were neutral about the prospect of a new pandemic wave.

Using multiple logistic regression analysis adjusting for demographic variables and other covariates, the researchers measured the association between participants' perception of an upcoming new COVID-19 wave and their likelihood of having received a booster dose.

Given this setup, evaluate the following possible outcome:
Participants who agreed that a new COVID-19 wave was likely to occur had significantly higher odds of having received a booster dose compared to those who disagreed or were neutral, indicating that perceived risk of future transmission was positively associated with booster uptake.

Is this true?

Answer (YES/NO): YES